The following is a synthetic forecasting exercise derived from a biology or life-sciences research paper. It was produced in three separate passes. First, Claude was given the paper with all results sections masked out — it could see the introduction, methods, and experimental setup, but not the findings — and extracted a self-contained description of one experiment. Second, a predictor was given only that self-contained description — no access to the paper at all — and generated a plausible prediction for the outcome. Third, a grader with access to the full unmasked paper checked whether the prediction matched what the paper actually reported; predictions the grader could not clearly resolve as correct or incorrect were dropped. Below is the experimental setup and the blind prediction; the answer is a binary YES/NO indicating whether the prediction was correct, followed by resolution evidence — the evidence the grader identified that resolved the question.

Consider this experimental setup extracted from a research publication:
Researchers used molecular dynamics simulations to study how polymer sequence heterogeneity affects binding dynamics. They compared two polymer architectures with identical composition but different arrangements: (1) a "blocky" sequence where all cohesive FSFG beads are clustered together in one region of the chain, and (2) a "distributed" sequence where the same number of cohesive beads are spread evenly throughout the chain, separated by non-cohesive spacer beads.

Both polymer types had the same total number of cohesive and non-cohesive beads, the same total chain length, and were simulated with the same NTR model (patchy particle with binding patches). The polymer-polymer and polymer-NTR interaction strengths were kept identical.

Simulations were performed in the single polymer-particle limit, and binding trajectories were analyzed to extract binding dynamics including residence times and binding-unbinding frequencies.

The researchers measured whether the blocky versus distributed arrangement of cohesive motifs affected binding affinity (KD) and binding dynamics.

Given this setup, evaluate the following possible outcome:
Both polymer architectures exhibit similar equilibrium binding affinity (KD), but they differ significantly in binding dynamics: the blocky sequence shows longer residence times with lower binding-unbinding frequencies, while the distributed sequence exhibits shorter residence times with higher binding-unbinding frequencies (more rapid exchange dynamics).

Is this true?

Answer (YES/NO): NO